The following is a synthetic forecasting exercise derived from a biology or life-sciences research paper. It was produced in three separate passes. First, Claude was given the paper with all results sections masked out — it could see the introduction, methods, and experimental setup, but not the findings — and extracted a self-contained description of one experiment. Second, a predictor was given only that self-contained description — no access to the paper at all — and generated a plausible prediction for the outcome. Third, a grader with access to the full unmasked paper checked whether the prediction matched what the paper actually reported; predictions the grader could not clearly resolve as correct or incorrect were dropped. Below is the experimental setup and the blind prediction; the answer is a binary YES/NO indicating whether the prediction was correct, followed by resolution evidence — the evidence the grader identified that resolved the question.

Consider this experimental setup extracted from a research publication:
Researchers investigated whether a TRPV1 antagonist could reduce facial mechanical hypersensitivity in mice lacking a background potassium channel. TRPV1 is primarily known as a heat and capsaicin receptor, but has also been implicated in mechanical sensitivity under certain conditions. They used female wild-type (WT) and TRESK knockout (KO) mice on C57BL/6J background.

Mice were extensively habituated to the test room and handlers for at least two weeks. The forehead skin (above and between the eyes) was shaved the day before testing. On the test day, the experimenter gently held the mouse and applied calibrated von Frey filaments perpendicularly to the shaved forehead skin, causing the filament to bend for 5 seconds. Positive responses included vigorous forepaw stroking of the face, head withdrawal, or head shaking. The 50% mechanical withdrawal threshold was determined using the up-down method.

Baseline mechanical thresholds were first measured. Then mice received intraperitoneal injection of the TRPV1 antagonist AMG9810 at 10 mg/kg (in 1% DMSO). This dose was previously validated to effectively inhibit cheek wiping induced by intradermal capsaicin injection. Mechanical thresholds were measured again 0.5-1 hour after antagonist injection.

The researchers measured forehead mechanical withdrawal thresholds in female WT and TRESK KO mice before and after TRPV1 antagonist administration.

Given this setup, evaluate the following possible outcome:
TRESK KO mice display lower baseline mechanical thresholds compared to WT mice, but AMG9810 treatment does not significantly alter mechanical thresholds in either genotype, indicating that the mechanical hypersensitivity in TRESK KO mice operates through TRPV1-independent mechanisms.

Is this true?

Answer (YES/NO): YES